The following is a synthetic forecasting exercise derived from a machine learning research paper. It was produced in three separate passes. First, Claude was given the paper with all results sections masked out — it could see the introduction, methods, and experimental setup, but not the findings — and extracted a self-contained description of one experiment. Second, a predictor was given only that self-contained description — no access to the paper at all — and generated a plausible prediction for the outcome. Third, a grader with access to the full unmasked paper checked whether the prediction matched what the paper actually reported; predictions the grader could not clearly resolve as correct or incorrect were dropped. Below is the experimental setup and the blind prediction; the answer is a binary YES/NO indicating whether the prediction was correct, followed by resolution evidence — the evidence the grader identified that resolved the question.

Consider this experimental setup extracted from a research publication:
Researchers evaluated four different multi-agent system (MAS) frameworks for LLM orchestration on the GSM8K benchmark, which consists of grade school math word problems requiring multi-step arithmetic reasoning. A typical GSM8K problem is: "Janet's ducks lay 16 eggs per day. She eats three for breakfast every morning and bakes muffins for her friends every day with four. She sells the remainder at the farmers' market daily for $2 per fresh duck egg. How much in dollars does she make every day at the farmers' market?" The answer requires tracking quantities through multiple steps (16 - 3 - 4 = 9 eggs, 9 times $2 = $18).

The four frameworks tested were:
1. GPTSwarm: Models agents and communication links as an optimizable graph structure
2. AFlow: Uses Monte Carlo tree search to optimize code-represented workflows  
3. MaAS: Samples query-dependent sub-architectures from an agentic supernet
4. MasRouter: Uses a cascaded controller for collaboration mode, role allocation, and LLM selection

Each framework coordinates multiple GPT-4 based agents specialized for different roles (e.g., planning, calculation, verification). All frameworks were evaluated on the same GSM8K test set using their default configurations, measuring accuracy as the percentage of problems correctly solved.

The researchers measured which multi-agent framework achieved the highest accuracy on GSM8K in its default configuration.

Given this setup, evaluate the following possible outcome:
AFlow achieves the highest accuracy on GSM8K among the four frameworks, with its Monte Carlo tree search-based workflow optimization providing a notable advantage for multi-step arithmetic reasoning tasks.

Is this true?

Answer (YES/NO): NO